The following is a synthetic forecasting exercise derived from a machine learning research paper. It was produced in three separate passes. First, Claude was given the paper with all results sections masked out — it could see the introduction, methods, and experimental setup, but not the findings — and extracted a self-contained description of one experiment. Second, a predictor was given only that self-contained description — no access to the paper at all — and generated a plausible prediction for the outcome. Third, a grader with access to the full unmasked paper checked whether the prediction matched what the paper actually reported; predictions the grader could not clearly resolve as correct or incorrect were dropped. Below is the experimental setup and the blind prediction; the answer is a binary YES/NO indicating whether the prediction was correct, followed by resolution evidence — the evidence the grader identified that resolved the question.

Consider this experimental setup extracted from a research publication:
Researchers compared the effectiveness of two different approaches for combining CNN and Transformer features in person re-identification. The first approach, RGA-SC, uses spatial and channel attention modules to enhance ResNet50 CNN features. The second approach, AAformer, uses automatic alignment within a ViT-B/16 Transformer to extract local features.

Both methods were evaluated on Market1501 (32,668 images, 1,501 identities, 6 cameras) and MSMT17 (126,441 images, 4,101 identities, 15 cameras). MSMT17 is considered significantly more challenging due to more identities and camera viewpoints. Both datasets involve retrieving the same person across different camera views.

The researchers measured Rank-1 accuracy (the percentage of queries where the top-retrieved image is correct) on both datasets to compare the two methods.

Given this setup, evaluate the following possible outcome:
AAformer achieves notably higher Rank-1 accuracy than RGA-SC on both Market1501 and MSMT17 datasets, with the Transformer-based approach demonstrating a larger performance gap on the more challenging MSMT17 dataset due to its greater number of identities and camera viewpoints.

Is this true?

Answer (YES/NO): NO